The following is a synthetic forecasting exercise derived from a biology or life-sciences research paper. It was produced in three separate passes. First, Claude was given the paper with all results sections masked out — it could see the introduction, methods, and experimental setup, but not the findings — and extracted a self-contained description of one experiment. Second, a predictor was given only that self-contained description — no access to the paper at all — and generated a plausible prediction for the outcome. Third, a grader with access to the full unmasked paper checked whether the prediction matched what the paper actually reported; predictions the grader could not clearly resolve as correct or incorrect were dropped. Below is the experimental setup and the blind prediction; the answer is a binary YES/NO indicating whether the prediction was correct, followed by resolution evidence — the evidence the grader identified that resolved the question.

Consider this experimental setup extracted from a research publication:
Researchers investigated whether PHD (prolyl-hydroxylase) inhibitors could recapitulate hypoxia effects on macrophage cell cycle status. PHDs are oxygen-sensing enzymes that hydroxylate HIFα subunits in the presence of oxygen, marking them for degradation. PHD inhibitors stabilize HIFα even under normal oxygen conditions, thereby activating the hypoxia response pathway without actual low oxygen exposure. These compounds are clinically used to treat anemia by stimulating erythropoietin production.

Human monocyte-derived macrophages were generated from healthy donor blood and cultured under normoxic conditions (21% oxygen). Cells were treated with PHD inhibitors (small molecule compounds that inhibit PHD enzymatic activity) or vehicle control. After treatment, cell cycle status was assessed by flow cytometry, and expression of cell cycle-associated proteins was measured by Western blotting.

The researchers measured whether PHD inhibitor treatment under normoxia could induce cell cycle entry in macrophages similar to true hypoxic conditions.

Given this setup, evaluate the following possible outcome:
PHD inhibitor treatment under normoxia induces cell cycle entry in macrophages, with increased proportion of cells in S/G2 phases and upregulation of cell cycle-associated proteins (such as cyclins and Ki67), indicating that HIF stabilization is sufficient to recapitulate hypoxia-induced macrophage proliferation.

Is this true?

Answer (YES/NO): NO